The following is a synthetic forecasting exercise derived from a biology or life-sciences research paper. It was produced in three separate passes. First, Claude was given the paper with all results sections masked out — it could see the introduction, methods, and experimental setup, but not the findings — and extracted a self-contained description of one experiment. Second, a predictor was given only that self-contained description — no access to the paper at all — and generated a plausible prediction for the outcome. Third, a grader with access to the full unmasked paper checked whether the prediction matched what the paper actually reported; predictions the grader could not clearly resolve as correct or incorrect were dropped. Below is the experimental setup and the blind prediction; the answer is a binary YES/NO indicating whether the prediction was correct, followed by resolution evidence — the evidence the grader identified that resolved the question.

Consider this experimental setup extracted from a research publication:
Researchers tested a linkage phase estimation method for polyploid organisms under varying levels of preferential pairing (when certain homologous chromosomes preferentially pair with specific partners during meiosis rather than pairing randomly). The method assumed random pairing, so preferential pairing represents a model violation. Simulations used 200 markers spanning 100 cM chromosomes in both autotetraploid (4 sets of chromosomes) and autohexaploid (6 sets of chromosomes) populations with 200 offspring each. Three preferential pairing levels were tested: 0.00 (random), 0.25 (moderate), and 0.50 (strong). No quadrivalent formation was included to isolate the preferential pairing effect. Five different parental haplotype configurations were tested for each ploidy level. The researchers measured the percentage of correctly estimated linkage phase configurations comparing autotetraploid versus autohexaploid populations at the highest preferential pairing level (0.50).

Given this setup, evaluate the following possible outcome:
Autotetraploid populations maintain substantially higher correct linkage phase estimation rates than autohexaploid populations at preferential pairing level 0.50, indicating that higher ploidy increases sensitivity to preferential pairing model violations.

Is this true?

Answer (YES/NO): YES